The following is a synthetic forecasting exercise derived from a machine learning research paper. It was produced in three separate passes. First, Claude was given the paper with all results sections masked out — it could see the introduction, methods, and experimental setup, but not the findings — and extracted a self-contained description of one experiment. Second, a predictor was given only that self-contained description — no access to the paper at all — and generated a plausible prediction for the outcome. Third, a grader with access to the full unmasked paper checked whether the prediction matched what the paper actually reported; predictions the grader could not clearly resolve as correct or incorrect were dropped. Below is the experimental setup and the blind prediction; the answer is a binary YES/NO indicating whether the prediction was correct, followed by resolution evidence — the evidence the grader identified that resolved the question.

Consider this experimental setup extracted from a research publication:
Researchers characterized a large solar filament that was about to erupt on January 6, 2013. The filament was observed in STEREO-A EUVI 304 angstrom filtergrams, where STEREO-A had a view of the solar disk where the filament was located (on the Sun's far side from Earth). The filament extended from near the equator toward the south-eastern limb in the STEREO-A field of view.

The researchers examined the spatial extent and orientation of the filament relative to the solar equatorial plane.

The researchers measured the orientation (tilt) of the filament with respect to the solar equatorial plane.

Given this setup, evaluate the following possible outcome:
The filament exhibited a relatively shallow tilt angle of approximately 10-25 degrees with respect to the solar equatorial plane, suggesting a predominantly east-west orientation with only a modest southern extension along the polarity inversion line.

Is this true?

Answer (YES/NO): NO